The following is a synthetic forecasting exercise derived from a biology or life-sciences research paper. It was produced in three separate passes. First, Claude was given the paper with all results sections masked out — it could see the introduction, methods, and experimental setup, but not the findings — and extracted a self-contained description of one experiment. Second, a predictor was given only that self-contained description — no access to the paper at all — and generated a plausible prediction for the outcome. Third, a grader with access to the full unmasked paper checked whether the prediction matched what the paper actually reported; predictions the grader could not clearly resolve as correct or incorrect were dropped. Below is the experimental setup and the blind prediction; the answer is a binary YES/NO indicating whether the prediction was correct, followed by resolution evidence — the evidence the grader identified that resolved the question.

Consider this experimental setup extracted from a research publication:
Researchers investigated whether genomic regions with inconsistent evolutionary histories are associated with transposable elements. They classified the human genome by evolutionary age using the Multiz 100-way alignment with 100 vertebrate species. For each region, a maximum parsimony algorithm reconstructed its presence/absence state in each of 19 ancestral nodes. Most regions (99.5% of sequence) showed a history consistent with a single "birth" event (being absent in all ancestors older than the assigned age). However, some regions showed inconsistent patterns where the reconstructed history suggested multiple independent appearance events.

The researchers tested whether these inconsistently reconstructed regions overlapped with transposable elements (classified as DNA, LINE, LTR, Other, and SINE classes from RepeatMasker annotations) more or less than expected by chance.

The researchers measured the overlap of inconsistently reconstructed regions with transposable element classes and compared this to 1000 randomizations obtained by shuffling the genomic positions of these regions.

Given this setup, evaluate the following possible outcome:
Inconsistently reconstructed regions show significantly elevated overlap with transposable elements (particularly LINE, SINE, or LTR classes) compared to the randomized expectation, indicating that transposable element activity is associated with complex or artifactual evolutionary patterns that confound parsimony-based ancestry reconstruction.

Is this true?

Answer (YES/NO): NO